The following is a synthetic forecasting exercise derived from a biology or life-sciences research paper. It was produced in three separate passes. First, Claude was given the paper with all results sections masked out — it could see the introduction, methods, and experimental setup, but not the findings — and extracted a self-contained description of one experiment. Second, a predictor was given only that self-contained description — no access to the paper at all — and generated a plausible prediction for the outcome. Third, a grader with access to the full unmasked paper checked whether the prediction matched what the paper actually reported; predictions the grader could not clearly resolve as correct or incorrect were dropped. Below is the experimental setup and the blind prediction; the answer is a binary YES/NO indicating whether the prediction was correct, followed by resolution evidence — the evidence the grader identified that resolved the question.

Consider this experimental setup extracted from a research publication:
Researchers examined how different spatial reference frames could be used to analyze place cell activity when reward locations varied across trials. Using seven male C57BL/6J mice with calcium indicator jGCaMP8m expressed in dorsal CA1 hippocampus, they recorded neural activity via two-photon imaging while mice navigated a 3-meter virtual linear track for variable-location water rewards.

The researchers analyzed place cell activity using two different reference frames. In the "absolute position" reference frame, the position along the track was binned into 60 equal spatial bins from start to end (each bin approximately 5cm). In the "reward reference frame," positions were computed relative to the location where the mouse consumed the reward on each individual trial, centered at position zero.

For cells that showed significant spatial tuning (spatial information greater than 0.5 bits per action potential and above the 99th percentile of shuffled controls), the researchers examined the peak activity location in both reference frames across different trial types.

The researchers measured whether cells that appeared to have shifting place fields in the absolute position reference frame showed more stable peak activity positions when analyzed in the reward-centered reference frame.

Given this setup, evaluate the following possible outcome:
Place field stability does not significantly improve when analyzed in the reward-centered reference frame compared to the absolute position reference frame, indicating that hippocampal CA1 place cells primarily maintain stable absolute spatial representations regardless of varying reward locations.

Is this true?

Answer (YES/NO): NO